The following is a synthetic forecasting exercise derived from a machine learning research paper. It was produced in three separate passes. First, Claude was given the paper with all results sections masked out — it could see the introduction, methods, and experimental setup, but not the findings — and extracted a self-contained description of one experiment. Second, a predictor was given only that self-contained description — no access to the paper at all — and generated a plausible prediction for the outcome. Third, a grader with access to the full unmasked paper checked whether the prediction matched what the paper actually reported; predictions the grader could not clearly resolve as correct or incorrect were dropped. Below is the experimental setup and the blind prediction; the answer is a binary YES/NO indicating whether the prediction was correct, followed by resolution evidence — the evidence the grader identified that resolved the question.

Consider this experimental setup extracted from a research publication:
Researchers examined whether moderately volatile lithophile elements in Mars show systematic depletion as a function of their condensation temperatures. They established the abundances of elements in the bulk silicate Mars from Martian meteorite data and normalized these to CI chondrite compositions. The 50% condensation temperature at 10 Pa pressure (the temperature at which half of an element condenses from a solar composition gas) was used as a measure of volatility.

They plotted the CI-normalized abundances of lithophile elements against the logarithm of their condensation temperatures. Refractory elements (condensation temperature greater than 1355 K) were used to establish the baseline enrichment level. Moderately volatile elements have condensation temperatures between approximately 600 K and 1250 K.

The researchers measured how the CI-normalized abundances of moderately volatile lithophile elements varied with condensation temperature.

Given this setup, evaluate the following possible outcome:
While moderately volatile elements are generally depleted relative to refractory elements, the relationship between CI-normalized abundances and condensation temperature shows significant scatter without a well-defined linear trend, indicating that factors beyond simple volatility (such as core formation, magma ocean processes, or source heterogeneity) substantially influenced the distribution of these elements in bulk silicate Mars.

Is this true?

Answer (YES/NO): NO